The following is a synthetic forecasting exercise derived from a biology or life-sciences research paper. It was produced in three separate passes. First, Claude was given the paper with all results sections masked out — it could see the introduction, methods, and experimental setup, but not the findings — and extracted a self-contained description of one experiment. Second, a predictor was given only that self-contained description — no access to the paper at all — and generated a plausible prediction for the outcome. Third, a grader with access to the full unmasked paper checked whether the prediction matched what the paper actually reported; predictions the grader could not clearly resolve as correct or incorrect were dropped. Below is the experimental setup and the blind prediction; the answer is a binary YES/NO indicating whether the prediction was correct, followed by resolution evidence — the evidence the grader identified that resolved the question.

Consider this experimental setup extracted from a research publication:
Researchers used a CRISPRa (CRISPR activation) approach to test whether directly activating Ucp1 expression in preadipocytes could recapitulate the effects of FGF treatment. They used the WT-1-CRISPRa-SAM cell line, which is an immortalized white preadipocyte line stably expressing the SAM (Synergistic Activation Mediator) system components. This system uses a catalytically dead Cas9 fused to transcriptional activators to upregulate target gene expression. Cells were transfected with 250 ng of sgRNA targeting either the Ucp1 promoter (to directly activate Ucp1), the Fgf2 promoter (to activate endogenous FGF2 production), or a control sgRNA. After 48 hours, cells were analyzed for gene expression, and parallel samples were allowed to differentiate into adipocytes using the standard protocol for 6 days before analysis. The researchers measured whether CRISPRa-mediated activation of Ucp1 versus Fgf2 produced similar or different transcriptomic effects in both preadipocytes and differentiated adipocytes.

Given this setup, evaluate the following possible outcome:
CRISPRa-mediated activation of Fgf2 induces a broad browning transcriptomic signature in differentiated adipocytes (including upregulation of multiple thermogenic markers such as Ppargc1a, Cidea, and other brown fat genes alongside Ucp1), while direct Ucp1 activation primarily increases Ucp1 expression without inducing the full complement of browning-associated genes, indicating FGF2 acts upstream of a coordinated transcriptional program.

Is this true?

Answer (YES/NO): NO